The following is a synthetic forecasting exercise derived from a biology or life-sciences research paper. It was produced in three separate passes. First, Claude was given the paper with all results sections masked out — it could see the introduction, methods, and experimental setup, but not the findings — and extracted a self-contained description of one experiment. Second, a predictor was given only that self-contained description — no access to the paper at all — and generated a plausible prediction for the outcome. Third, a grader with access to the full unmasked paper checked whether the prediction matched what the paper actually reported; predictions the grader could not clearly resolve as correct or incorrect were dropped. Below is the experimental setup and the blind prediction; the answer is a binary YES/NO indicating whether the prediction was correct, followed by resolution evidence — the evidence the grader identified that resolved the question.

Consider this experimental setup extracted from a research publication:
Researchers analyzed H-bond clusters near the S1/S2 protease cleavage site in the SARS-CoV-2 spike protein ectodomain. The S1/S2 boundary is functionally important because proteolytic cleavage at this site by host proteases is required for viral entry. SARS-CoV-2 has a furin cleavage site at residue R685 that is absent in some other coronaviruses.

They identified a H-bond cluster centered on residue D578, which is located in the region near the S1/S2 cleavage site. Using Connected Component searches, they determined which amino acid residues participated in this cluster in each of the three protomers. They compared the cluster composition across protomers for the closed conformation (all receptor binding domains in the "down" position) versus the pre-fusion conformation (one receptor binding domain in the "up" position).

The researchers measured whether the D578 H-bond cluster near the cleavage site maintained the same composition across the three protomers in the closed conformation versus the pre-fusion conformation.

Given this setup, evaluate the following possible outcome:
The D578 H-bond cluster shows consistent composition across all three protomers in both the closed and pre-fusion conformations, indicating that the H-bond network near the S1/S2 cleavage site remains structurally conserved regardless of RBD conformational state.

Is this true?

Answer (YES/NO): NO